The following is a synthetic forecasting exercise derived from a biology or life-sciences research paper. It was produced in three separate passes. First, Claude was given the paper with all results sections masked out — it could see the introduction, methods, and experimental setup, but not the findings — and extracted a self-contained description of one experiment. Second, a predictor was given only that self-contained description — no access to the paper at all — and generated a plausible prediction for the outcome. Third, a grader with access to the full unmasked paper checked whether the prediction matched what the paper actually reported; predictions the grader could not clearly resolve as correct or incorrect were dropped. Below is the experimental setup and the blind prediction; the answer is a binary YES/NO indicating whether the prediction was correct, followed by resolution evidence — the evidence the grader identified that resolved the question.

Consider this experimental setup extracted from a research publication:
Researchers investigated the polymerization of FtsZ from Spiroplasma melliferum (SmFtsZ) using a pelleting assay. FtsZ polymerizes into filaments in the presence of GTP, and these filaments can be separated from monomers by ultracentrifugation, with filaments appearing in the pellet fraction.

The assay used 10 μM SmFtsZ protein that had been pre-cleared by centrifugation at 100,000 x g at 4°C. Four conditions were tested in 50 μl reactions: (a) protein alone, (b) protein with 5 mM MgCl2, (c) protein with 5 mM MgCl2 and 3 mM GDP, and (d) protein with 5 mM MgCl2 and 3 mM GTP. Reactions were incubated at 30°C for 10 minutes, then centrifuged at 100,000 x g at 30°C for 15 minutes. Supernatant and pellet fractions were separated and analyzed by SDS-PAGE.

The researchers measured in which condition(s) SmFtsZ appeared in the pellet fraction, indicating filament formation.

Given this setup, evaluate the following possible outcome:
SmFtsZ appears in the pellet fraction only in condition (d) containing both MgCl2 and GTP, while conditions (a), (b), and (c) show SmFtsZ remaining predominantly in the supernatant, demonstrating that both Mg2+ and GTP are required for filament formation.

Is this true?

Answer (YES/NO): NO